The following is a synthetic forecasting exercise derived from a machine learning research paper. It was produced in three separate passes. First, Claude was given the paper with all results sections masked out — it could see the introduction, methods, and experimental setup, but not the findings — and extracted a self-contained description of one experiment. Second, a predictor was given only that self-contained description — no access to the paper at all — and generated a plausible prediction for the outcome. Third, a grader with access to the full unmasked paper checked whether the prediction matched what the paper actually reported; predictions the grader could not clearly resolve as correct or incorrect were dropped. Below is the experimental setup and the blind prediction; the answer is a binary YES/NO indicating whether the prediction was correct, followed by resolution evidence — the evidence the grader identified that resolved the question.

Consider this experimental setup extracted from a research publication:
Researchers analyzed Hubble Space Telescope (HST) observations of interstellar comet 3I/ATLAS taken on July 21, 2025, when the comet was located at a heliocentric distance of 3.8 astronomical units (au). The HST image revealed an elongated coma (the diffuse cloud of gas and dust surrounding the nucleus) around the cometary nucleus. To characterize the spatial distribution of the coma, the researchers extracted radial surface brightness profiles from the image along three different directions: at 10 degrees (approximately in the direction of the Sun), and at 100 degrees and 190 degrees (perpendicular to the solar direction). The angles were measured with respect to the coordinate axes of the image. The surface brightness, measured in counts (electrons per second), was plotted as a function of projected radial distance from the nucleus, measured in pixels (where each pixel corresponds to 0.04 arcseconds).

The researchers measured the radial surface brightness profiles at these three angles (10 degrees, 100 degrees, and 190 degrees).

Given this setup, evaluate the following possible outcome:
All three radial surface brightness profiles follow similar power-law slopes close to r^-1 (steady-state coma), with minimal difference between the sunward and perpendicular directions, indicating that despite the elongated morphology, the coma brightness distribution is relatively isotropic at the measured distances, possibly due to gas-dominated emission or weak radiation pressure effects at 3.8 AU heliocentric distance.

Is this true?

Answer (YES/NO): NO